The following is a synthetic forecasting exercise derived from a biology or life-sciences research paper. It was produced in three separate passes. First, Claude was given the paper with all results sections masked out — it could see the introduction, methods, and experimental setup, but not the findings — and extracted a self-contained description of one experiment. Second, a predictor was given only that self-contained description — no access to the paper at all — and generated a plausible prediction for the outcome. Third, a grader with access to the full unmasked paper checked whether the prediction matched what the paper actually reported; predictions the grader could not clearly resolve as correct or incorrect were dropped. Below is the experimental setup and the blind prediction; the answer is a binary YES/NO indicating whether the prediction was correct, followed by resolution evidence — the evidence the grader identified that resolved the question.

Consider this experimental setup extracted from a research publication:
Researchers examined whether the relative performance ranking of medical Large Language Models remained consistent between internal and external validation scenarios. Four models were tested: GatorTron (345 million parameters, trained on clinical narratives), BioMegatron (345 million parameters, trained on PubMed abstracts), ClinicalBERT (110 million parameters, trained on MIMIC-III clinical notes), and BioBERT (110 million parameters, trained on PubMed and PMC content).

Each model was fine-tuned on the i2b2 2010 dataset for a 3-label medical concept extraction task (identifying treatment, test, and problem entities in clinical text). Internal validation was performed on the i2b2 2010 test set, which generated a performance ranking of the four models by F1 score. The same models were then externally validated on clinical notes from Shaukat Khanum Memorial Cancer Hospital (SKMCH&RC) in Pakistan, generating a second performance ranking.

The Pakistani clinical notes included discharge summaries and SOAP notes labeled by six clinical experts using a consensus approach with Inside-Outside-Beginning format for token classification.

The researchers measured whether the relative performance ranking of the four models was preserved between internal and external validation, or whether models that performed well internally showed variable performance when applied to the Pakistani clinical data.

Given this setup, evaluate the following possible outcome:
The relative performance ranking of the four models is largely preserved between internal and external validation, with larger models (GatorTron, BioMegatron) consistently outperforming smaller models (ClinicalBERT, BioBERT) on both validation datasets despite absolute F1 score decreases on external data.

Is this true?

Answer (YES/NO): NO